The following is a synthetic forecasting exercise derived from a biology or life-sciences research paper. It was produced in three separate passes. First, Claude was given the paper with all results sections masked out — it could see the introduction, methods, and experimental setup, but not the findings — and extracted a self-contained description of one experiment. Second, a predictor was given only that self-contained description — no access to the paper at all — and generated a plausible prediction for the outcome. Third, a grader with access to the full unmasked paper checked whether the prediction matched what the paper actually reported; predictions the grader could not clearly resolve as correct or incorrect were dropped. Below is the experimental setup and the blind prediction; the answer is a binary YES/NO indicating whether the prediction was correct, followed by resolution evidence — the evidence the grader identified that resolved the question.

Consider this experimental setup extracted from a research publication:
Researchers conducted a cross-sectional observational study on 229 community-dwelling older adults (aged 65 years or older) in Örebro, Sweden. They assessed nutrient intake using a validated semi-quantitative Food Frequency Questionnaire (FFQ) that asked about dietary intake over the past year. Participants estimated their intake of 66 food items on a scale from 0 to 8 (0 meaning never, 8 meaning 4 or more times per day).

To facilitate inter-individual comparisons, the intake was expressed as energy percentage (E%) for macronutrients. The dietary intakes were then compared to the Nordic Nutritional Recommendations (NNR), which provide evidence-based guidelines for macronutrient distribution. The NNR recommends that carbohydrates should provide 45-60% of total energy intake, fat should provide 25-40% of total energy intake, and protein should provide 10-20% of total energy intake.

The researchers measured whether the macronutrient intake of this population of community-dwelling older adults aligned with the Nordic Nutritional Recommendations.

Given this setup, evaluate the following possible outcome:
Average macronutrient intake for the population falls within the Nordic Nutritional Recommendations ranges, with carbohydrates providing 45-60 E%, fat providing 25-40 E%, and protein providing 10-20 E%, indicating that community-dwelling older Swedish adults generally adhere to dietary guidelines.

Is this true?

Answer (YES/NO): NO